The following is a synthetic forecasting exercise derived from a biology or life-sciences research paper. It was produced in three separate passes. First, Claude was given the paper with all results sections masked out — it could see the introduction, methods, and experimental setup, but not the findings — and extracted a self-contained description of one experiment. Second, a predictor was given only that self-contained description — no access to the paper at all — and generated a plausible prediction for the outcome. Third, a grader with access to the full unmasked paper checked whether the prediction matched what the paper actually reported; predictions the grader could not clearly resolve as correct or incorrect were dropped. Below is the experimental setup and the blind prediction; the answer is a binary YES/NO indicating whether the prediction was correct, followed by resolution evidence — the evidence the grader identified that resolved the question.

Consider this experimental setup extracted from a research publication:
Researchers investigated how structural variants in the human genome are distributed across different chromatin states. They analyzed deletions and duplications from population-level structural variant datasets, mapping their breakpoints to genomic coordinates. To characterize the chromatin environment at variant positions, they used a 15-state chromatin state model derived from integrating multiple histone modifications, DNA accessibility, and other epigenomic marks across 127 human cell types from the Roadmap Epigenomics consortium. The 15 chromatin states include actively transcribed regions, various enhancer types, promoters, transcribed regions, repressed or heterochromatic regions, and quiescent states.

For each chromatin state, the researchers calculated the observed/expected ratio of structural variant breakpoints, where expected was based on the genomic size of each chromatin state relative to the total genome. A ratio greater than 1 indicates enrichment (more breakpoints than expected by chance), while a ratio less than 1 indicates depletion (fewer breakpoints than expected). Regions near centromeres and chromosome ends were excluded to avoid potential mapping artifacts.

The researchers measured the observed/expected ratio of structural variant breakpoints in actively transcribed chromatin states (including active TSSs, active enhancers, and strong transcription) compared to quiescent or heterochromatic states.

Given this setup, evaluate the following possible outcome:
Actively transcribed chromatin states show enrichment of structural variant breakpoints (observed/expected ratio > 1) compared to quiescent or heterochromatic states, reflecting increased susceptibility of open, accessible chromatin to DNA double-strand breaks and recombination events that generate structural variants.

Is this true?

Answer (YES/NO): NO